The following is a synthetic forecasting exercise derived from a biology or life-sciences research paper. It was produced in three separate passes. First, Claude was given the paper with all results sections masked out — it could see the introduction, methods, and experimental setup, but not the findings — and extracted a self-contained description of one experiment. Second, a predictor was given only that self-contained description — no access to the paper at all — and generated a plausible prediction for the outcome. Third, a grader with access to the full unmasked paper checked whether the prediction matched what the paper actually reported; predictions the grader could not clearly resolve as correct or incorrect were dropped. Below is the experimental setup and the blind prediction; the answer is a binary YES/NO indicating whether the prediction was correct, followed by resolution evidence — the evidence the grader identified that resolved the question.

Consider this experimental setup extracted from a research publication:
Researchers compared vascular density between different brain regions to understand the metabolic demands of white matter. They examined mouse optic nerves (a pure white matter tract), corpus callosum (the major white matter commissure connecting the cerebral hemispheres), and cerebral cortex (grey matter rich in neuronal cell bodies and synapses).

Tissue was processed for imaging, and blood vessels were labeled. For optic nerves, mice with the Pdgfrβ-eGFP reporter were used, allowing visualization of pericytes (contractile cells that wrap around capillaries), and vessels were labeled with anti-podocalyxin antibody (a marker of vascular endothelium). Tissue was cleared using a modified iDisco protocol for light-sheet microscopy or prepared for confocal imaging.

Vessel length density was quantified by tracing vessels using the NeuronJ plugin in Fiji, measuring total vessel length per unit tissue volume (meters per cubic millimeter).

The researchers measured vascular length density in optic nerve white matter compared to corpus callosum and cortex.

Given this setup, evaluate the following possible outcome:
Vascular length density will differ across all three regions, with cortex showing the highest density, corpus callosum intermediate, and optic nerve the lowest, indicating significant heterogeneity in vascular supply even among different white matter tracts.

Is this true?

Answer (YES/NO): NO